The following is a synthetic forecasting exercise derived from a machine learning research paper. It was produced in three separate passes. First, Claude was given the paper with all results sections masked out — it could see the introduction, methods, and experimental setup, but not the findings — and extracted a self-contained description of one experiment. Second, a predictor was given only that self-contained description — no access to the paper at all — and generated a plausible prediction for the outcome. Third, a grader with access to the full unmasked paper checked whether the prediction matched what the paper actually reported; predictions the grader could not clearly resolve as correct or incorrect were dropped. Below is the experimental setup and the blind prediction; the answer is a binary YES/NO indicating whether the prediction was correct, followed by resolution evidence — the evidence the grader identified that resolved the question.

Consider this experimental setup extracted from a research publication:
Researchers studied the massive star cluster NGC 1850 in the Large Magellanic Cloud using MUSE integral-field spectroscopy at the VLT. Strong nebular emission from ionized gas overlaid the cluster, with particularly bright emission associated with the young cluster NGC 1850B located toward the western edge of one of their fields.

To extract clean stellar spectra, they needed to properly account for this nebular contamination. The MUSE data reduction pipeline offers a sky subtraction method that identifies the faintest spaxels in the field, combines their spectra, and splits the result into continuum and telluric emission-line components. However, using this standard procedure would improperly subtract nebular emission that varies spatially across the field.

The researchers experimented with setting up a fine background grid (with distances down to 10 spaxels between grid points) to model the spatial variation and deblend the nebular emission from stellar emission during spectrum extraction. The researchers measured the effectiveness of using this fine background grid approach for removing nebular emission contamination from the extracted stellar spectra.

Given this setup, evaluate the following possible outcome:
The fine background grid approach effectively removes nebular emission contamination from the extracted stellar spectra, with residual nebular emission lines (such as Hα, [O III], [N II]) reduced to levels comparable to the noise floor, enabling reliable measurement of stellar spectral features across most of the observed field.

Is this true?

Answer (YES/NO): NO